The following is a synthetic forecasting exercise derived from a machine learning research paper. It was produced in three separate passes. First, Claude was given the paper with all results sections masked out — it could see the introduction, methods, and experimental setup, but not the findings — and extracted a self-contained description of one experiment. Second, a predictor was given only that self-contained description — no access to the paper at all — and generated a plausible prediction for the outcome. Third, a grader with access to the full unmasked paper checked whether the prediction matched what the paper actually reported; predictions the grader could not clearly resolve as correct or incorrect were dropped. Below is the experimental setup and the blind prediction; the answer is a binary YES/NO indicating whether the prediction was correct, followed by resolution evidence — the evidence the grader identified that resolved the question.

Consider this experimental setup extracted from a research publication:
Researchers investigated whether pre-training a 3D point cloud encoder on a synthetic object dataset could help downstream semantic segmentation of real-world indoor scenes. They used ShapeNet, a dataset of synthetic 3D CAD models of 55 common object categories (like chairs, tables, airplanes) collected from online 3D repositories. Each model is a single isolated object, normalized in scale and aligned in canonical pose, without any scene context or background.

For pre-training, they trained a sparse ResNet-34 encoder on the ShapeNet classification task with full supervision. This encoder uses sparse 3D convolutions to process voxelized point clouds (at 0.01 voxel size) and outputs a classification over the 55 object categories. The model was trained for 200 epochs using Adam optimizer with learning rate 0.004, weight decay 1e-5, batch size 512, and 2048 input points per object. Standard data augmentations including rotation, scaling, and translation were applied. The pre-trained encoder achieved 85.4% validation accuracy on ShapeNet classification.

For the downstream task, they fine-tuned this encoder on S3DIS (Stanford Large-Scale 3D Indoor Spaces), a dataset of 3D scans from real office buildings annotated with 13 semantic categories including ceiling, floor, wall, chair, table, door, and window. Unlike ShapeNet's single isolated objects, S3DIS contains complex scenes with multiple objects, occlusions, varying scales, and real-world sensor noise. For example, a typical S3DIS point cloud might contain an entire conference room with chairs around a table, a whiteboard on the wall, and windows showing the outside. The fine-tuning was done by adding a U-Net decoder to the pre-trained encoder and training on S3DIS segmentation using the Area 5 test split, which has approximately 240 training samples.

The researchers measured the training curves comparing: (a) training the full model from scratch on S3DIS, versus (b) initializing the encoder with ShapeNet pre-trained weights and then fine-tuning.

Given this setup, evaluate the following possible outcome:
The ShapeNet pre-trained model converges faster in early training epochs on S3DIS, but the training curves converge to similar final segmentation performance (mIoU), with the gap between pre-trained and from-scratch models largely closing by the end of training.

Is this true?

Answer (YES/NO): NO